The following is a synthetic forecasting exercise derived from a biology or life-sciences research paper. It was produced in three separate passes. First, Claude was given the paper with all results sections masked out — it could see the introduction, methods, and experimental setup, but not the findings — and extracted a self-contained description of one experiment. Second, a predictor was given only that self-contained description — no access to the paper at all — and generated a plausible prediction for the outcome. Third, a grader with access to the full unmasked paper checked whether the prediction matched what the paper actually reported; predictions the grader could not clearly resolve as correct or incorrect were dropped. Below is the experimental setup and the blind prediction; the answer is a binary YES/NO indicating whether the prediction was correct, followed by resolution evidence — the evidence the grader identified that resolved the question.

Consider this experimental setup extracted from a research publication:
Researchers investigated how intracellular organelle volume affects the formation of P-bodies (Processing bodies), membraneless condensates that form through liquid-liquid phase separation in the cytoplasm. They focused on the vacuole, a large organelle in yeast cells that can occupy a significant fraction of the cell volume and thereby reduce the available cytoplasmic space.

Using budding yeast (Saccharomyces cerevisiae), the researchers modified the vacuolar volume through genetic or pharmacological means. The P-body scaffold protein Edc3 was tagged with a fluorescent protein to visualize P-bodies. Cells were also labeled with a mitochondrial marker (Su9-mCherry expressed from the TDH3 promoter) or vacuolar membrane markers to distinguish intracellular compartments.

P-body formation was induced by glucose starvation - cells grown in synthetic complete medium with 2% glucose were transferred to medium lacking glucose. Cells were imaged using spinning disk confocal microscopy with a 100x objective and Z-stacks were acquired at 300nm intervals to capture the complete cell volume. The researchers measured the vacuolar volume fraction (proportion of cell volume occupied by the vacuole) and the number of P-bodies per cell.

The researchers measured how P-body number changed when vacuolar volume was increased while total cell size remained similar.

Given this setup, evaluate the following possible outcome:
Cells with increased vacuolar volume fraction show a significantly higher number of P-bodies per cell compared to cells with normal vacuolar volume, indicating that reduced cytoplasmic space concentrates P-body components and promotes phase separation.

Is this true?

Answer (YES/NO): NO